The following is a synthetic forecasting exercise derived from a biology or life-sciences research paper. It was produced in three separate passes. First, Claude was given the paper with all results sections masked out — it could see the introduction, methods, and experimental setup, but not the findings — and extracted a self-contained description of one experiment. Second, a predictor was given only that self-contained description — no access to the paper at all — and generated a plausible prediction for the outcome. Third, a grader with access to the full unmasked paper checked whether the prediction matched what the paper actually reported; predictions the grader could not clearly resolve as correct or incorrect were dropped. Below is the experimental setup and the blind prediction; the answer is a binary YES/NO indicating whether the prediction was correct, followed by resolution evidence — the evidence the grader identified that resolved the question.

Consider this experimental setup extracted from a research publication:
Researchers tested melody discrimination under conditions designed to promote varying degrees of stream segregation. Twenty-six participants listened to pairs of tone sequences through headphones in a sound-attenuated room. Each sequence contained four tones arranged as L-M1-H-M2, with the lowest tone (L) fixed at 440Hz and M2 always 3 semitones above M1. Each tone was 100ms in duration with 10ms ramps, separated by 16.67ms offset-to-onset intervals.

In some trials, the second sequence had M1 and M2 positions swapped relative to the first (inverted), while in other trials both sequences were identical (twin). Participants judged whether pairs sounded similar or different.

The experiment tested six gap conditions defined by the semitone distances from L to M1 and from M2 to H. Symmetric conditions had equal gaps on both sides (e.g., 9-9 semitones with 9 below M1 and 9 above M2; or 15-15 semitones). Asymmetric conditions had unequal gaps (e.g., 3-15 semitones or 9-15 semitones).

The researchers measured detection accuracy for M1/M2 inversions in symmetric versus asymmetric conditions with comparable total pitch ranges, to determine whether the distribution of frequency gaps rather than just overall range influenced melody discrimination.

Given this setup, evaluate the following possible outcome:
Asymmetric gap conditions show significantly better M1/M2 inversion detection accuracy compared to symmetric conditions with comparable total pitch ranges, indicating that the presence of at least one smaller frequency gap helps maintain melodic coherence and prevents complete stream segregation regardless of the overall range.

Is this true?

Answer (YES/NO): NO